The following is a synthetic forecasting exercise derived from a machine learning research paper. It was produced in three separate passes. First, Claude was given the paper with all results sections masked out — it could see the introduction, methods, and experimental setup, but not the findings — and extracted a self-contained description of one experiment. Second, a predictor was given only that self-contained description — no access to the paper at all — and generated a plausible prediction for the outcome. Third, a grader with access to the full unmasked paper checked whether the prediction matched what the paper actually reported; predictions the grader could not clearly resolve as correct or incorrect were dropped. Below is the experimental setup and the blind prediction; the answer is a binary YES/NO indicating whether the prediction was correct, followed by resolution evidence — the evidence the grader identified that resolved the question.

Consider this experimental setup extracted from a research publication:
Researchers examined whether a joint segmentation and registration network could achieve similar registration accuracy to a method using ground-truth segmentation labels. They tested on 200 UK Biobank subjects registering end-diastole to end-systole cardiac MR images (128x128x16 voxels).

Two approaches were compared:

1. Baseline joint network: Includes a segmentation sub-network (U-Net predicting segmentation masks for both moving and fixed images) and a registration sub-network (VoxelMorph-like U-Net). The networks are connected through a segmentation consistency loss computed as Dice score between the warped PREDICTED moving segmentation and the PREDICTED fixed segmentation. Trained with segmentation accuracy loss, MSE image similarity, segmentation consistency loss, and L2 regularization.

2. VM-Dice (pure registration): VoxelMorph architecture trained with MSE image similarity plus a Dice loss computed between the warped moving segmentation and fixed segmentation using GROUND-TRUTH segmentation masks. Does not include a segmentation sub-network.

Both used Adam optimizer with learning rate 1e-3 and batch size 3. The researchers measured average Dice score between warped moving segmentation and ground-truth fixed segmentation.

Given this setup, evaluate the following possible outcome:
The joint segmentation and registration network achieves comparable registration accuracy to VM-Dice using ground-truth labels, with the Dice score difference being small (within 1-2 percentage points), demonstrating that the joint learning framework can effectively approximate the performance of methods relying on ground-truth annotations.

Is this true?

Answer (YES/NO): YES